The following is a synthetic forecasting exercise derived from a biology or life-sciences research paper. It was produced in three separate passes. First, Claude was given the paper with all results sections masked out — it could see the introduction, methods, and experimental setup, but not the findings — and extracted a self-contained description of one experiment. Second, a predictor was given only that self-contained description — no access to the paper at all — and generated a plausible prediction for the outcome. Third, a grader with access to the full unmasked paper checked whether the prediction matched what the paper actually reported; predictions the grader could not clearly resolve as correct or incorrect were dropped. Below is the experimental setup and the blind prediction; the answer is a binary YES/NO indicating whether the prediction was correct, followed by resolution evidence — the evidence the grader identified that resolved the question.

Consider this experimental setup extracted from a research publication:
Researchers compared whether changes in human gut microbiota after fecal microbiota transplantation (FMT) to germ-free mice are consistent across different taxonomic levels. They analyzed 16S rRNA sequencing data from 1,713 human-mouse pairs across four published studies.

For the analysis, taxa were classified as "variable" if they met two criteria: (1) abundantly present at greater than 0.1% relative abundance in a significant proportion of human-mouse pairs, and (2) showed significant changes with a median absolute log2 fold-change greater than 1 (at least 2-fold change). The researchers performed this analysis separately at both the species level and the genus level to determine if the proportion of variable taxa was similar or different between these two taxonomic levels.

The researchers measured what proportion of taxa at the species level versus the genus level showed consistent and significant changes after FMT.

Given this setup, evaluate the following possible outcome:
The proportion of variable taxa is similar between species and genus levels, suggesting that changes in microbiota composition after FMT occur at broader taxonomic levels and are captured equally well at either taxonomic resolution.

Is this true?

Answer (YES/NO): YES